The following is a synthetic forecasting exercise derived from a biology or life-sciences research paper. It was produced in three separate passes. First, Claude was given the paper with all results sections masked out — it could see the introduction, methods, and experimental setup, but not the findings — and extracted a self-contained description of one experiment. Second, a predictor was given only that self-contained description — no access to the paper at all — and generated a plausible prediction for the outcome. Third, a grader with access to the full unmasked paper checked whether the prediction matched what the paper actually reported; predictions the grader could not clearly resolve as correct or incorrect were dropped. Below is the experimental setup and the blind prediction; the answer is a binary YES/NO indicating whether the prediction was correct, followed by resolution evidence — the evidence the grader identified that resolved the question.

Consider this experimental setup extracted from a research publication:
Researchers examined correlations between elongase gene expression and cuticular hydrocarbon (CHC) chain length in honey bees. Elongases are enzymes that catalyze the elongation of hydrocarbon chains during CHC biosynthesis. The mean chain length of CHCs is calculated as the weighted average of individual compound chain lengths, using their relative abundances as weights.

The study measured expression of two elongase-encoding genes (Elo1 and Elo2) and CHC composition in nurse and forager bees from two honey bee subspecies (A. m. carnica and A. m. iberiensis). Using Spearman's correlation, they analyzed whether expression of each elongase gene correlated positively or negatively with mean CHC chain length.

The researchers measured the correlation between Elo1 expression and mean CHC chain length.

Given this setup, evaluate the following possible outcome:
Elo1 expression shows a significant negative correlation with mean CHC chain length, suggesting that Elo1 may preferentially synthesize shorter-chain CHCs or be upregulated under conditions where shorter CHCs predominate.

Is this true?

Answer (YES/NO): YES